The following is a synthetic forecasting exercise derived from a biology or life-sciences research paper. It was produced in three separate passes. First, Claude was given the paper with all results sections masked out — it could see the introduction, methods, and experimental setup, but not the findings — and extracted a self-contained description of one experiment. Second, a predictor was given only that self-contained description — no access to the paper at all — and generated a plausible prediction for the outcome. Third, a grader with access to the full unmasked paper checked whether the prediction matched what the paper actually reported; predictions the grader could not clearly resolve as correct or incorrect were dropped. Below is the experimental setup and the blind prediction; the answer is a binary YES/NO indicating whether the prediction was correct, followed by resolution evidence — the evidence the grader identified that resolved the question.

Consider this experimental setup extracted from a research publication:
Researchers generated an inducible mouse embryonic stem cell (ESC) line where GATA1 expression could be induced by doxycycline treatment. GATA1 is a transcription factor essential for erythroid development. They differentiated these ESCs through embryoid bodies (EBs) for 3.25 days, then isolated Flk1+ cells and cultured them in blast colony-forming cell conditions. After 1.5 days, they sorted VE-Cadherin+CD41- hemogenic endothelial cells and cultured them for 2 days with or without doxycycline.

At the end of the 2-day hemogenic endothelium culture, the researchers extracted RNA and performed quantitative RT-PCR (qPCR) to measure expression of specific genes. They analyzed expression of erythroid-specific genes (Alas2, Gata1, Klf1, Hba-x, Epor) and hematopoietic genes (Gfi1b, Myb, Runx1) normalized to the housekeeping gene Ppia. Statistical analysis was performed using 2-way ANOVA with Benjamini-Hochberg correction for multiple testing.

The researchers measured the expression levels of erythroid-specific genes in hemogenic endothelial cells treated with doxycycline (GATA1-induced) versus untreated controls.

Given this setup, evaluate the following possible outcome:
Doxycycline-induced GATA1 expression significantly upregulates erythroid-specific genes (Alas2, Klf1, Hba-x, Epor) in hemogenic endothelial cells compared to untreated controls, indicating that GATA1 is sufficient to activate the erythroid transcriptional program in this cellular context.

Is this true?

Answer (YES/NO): NO